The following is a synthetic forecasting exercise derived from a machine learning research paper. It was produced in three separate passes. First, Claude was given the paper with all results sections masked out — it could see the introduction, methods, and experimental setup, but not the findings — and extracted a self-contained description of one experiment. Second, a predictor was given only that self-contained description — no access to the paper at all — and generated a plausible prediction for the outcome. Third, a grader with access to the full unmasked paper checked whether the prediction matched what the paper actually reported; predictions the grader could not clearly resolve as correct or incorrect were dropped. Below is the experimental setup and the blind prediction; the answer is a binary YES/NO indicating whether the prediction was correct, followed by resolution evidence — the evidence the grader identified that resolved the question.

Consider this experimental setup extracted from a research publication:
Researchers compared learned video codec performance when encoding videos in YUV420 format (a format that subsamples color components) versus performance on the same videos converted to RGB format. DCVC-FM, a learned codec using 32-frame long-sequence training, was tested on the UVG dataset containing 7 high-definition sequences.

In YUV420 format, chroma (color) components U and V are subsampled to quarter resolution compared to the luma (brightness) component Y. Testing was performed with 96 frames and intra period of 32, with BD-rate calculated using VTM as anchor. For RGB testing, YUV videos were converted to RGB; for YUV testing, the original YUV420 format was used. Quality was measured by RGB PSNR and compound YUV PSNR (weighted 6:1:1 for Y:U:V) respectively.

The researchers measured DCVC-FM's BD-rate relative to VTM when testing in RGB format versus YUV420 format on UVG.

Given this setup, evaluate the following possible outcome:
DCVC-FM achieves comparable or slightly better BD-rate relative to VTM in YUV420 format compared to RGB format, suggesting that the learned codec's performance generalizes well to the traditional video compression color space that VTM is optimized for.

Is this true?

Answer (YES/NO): YES